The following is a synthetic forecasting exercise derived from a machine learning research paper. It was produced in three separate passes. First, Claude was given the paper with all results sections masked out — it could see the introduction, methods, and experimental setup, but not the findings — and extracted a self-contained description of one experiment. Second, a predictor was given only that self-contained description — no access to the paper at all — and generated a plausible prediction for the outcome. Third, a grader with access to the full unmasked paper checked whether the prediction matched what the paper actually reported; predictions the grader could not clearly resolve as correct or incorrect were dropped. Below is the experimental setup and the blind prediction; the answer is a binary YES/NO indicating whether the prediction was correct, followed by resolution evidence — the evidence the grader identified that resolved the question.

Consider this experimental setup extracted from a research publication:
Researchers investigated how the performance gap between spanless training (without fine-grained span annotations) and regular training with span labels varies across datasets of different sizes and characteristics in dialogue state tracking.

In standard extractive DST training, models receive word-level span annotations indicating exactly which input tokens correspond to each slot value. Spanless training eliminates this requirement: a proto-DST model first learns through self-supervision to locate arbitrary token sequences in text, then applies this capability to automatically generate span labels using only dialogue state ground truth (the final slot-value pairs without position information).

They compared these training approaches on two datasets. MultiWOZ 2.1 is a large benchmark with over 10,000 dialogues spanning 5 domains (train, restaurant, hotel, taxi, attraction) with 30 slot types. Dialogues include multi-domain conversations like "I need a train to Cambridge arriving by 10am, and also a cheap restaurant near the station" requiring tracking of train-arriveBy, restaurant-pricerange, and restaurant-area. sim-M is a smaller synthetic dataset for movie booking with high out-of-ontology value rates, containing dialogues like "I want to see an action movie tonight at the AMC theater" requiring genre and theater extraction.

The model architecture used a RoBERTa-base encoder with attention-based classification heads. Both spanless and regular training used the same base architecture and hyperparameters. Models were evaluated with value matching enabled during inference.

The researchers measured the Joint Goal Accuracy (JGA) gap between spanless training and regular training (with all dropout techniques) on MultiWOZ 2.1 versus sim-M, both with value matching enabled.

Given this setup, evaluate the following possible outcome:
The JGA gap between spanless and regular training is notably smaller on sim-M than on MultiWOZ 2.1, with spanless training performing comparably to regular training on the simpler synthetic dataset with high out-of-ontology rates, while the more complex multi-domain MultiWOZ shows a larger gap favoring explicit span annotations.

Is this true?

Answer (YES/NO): NO